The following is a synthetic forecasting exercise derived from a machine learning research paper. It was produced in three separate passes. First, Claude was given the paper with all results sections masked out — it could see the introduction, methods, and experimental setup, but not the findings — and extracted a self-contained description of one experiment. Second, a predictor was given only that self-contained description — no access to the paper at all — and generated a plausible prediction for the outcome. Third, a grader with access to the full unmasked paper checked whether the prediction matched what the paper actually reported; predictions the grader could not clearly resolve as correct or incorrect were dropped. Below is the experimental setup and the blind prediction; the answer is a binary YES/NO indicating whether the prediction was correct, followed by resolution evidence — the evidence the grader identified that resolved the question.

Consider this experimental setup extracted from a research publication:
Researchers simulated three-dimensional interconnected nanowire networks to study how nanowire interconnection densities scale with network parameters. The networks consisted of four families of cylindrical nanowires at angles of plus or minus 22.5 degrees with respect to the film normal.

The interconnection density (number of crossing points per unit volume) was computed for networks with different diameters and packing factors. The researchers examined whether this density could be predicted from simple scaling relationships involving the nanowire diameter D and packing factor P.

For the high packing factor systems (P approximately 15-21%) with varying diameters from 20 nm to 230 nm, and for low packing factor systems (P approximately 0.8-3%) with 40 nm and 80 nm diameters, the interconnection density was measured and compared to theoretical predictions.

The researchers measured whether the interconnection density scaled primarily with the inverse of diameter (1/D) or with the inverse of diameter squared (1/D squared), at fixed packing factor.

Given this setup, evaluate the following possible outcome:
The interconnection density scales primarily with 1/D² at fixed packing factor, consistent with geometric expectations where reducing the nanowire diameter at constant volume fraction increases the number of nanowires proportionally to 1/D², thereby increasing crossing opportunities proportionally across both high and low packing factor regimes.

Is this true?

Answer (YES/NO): NO